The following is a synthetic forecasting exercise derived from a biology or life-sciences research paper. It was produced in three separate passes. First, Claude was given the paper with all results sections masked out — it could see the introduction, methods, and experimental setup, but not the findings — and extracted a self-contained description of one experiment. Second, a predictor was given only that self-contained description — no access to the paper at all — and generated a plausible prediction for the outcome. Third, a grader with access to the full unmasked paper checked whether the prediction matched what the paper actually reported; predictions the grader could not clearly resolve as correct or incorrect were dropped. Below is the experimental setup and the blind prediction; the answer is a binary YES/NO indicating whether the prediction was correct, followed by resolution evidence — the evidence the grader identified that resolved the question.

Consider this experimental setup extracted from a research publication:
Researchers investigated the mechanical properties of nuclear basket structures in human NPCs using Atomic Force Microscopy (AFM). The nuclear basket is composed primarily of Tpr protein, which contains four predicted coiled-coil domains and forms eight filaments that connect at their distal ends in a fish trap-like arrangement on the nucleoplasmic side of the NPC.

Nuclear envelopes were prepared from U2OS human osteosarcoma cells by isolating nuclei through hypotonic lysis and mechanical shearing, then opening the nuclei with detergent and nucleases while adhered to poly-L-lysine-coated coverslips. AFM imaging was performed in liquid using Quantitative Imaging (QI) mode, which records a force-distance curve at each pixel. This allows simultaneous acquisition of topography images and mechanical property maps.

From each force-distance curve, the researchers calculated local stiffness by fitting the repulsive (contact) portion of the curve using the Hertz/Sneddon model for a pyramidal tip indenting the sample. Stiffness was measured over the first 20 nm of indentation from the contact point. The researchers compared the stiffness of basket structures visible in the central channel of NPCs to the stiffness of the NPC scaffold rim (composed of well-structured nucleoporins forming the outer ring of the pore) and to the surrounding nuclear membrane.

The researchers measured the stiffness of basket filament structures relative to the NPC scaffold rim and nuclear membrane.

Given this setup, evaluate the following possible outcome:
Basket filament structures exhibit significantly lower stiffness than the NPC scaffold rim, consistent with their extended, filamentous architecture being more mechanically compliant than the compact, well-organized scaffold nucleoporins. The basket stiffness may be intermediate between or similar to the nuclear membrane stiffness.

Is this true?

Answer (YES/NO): YES